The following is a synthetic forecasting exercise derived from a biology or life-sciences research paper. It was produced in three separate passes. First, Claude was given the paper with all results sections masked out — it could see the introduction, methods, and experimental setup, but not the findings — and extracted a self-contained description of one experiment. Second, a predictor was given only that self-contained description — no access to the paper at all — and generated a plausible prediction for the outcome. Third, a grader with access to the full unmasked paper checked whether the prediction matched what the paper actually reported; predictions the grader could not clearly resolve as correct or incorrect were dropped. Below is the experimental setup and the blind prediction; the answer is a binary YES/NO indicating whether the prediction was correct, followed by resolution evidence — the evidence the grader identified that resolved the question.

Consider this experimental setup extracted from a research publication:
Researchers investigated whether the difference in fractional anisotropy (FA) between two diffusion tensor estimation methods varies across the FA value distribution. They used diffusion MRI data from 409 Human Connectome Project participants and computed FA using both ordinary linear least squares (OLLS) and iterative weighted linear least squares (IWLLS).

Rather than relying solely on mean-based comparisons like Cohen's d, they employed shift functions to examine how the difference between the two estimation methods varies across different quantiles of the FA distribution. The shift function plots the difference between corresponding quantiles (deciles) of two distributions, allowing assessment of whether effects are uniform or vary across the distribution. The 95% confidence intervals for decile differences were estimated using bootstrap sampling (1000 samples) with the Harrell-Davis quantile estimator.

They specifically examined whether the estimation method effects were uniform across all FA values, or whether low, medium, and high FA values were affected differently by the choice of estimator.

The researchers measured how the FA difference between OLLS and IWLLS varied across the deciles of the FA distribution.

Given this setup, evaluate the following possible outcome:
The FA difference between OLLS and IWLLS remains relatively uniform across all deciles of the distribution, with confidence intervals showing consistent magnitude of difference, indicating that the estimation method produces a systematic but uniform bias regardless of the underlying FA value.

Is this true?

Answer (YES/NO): NO